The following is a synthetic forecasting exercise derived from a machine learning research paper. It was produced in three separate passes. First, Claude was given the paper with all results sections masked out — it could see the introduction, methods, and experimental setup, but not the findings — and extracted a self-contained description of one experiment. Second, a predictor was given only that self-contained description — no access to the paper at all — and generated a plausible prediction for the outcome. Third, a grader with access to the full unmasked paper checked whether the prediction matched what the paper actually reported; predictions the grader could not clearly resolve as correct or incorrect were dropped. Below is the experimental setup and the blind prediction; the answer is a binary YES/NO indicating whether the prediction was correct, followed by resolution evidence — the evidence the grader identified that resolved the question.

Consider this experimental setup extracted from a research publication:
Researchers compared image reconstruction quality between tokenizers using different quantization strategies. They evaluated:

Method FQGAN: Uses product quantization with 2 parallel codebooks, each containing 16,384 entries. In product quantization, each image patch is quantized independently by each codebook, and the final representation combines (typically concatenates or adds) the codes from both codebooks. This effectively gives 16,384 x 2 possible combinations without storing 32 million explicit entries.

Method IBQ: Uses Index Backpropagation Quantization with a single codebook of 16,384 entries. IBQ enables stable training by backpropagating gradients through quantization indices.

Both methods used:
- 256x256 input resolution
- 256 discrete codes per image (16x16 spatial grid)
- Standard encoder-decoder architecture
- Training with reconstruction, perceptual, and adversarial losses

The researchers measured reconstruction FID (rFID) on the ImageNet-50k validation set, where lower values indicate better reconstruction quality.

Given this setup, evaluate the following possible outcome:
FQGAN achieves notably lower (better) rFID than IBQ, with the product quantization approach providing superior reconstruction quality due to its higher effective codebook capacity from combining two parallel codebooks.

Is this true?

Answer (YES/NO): YES